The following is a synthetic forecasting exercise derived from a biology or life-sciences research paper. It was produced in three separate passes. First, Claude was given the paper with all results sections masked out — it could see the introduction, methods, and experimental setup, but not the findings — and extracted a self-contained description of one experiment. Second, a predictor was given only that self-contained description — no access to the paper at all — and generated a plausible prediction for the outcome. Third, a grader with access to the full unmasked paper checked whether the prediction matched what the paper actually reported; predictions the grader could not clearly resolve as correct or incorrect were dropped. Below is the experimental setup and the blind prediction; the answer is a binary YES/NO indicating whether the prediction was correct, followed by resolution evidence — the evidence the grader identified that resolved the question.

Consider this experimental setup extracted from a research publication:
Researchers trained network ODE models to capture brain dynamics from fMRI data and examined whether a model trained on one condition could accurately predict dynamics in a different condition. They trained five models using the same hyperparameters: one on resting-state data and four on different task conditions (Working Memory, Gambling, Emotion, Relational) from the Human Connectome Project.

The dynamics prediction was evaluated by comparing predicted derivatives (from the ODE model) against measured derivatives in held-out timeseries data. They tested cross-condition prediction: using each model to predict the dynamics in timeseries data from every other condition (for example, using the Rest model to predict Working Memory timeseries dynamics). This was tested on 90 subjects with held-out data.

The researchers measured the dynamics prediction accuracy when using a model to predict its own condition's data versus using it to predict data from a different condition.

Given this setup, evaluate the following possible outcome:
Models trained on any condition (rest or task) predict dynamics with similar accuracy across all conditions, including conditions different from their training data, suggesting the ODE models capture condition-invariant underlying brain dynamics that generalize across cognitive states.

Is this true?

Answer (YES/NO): NO